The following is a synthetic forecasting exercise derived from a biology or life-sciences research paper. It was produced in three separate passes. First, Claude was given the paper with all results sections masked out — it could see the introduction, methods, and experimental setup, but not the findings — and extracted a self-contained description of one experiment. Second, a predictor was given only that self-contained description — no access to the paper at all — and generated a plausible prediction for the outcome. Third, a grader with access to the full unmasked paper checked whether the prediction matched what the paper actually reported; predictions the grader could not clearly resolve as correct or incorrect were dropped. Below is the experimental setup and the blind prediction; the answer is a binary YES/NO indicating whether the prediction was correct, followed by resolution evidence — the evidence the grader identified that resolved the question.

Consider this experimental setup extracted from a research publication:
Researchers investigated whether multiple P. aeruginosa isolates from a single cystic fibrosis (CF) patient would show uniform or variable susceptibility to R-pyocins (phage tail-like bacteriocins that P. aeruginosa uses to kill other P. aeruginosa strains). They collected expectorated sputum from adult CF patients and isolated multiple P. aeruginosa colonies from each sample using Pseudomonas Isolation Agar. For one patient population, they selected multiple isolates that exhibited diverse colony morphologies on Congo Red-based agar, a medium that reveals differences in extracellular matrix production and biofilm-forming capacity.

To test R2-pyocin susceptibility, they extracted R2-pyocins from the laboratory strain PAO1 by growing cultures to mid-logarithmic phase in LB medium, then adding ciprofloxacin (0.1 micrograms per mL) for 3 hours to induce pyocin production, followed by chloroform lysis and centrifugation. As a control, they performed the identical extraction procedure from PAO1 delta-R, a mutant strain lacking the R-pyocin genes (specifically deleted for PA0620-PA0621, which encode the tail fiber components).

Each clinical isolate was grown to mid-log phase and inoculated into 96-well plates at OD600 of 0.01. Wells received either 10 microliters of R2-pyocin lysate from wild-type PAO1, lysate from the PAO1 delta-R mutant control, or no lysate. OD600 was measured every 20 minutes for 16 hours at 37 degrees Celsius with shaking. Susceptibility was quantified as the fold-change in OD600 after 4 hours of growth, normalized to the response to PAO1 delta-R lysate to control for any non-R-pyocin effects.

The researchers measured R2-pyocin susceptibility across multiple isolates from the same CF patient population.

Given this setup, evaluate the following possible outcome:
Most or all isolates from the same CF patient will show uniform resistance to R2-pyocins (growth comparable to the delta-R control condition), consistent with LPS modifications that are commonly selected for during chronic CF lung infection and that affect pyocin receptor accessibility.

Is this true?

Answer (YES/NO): NO